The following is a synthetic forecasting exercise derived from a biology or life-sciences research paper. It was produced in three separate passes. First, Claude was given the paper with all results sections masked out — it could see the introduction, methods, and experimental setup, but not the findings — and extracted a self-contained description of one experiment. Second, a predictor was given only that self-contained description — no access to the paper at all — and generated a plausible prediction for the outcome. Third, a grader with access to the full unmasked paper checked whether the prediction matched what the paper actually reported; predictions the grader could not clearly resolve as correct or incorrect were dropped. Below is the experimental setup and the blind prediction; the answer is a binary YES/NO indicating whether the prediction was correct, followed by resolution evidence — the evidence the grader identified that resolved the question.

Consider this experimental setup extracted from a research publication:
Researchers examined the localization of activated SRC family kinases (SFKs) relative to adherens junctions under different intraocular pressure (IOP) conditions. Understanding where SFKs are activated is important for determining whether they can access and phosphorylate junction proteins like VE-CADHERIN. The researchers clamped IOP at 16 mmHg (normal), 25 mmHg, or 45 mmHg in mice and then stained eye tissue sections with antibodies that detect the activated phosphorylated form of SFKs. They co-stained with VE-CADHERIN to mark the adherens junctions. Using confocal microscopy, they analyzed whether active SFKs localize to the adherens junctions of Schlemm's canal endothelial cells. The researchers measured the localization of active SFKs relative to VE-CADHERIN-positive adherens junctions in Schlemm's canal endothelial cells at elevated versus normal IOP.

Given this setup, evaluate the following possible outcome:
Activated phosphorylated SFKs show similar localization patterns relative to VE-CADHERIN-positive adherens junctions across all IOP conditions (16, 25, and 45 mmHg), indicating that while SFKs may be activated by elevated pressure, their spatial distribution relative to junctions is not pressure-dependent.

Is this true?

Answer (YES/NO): NO